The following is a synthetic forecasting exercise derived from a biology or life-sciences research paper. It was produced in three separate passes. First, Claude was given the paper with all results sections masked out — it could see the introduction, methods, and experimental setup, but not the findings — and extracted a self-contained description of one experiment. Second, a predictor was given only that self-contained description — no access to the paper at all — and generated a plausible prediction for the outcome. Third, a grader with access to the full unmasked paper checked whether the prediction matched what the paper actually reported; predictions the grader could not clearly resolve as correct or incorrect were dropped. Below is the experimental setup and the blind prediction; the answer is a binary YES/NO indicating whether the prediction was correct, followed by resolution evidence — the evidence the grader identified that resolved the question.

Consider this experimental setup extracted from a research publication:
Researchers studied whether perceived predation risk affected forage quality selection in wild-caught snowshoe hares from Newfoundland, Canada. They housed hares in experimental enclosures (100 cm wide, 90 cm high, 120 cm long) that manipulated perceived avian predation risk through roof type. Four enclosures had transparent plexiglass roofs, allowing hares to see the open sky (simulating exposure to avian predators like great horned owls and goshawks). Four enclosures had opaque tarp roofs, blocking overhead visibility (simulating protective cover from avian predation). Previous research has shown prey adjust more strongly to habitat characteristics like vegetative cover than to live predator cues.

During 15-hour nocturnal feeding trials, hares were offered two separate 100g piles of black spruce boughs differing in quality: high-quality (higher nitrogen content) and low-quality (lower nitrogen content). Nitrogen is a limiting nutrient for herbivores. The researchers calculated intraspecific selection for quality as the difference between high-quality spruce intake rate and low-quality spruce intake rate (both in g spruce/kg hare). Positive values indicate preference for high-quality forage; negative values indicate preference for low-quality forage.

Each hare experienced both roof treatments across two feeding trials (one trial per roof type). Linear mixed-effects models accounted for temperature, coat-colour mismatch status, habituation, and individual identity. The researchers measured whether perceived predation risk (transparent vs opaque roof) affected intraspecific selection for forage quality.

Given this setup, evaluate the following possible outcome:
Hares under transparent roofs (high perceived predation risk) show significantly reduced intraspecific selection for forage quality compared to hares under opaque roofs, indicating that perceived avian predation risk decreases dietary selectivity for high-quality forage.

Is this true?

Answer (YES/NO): NO